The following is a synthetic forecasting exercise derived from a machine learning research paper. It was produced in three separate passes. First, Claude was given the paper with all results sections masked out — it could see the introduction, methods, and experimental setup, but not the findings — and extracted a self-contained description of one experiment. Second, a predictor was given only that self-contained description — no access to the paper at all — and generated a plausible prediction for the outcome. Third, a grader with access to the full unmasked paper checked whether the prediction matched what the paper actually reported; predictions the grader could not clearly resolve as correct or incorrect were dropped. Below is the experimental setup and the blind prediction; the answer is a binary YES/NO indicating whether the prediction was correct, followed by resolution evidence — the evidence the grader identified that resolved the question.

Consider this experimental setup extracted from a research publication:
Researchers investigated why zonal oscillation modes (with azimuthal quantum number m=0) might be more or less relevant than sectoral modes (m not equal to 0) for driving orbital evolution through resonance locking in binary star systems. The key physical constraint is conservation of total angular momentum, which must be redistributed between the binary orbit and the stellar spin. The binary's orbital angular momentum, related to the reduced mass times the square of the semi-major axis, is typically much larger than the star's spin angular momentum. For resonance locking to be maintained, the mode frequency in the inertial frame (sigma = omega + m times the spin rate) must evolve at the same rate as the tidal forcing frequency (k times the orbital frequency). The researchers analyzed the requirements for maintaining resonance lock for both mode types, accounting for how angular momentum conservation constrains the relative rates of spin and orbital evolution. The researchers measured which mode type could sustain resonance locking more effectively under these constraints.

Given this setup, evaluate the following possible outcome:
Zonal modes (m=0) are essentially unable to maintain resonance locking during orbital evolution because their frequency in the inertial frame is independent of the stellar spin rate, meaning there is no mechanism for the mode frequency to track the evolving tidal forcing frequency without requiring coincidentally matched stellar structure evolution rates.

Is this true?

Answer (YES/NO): NO